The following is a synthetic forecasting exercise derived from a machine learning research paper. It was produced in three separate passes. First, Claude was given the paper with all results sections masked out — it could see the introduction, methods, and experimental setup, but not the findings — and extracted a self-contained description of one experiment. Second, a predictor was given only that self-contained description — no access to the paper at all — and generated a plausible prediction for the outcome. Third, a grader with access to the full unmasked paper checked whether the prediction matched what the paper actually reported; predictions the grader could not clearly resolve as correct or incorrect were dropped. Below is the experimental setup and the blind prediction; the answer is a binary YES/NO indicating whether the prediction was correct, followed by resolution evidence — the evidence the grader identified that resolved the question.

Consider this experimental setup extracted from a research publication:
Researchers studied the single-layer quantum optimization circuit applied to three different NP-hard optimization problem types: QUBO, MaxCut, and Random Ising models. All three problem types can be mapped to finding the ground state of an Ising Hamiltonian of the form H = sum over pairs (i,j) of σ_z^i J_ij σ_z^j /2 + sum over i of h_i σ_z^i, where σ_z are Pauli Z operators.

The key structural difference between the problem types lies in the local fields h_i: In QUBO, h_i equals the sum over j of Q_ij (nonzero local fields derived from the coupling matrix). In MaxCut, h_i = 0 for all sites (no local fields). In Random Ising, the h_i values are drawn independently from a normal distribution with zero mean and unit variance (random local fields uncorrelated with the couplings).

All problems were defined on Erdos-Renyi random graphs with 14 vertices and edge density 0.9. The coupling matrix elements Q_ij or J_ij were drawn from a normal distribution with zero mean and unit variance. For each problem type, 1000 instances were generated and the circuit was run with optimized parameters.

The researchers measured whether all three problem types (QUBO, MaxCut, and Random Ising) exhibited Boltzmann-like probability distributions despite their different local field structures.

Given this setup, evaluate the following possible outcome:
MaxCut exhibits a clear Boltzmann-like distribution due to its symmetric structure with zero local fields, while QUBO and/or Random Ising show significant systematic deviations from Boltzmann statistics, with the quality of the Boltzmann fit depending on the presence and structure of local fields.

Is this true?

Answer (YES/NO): NO